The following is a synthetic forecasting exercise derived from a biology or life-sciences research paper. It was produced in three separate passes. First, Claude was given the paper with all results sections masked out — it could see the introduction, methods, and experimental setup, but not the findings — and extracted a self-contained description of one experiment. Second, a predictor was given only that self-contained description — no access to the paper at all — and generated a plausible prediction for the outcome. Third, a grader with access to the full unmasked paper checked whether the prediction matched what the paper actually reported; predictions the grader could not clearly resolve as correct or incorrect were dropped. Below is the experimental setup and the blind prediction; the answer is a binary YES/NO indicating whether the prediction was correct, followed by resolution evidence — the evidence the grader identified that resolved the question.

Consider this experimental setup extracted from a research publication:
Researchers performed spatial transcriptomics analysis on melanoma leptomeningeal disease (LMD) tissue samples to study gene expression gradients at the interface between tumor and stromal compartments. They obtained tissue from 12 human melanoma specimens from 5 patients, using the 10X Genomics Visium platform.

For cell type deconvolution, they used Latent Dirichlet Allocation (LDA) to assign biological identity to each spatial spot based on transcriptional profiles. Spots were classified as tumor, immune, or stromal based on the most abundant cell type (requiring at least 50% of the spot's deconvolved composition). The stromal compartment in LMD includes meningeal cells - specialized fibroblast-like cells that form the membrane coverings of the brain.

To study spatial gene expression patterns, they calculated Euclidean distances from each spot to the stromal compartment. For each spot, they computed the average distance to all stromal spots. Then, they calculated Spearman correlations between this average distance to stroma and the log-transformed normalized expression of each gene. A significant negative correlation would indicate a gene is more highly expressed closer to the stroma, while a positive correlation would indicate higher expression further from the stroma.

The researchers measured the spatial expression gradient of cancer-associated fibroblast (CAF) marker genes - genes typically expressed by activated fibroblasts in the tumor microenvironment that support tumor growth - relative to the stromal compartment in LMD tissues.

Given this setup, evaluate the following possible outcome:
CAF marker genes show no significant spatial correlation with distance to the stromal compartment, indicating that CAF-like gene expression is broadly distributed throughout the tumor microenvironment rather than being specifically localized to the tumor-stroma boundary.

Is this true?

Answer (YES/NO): NO